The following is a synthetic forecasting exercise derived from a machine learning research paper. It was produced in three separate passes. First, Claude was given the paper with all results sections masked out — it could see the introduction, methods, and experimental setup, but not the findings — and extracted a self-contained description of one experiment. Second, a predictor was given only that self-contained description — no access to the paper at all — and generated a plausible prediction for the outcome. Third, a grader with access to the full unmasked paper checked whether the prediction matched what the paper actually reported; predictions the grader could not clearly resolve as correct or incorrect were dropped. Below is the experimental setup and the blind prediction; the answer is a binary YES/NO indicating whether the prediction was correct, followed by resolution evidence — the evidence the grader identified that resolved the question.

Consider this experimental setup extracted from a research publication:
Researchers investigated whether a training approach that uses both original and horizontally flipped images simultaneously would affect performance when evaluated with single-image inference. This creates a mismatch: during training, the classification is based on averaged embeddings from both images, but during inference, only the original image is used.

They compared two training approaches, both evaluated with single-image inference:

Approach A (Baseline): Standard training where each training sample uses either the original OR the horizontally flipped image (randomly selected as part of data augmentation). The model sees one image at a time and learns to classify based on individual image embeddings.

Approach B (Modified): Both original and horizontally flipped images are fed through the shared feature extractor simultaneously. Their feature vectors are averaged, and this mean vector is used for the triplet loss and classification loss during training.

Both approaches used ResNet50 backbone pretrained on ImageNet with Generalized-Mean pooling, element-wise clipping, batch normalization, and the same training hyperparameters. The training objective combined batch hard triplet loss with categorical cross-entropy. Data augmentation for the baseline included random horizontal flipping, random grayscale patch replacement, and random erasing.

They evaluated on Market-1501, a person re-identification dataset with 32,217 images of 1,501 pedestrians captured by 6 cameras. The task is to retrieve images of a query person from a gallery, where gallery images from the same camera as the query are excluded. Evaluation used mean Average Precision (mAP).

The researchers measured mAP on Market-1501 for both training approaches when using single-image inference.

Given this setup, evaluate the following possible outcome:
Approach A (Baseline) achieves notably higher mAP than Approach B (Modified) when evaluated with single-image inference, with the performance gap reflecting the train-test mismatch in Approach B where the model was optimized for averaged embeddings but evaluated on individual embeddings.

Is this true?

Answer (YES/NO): YES